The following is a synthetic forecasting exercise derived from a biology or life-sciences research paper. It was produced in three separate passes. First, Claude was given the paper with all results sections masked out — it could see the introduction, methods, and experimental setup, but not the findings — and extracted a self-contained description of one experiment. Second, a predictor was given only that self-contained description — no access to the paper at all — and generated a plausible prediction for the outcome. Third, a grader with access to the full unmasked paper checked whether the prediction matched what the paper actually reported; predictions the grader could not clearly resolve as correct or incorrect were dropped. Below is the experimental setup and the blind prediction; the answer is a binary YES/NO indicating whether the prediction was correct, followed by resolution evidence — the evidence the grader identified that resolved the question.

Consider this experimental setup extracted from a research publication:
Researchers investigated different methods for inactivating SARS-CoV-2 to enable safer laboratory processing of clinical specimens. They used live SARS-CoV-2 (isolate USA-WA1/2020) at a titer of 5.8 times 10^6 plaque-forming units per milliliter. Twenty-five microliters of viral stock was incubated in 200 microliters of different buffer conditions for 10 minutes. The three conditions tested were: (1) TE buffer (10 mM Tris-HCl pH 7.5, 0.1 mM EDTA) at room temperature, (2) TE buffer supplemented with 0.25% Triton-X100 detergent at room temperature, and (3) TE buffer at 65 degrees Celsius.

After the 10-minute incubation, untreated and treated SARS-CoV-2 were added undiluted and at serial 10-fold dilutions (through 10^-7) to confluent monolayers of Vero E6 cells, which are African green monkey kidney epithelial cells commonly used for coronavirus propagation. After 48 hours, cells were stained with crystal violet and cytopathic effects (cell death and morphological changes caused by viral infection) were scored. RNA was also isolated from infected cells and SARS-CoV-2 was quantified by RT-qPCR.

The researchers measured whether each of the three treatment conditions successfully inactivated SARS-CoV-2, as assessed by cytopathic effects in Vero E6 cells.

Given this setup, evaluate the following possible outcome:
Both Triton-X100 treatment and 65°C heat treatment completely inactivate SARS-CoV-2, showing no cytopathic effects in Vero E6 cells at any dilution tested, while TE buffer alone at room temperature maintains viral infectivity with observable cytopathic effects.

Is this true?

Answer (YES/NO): YES